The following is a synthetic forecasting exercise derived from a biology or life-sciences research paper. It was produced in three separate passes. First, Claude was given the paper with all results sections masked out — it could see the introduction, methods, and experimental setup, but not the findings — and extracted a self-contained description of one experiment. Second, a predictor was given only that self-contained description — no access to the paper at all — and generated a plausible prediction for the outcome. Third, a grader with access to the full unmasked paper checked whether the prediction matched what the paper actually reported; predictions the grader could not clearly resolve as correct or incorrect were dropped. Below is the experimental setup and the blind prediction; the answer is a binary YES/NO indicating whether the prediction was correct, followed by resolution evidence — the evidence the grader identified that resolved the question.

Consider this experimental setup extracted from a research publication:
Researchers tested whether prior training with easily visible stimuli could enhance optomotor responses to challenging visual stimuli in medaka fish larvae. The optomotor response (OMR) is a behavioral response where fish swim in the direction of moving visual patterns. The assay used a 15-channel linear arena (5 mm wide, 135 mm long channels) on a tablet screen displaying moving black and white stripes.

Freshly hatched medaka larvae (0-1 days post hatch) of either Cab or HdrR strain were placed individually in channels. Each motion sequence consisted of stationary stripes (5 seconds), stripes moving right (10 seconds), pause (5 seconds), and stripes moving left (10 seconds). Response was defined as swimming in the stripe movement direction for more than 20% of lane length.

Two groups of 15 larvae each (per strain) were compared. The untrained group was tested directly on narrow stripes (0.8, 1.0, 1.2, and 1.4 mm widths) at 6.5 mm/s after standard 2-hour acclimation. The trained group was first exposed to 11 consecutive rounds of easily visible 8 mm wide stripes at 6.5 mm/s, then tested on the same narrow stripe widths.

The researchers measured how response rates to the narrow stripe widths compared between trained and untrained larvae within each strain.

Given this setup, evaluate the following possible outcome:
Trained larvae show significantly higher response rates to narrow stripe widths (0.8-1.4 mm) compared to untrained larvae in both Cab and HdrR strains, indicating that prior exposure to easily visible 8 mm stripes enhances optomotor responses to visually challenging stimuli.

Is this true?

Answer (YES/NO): NO